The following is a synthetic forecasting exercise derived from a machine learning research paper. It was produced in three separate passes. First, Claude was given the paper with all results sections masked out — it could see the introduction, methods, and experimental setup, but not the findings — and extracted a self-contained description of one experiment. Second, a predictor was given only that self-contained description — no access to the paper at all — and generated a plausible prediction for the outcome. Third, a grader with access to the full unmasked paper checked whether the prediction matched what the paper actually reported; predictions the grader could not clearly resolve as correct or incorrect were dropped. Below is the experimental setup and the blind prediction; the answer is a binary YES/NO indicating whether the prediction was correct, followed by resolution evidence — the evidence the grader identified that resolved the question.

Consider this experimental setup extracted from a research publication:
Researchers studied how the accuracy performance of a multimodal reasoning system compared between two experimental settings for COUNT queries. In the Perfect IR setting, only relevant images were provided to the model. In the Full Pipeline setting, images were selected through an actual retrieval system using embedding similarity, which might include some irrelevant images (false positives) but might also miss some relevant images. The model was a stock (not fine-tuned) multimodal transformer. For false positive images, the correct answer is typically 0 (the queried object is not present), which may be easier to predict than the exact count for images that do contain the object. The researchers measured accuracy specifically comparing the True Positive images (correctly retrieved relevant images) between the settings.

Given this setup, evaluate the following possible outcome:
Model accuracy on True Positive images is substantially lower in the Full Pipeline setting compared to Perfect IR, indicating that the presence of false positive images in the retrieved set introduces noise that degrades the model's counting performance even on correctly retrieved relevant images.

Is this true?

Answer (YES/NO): NO